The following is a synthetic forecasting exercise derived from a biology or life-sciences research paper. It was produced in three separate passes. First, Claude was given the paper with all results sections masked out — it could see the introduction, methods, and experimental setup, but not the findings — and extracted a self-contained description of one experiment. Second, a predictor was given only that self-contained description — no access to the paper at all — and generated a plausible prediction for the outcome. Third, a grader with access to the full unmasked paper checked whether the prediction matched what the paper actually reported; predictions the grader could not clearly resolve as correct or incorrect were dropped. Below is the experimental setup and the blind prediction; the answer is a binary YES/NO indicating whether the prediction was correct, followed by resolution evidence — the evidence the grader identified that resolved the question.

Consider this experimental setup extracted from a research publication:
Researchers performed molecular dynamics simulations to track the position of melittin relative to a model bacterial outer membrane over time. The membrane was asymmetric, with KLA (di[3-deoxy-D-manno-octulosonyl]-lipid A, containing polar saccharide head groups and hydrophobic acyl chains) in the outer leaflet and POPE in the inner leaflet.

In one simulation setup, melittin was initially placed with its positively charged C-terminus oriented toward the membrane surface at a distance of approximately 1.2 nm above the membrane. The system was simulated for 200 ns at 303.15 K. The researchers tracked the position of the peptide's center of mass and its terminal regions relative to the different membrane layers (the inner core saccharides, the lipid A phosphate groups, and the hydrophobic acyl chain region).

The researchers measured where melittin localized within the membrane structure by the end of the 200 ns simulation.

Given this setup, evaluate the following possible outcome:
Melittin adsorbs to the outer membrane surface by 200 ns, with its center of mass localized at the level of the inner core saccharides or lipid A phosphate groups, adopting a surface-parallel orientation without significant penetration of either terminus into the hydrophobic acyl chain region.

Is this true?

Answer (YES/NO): NO